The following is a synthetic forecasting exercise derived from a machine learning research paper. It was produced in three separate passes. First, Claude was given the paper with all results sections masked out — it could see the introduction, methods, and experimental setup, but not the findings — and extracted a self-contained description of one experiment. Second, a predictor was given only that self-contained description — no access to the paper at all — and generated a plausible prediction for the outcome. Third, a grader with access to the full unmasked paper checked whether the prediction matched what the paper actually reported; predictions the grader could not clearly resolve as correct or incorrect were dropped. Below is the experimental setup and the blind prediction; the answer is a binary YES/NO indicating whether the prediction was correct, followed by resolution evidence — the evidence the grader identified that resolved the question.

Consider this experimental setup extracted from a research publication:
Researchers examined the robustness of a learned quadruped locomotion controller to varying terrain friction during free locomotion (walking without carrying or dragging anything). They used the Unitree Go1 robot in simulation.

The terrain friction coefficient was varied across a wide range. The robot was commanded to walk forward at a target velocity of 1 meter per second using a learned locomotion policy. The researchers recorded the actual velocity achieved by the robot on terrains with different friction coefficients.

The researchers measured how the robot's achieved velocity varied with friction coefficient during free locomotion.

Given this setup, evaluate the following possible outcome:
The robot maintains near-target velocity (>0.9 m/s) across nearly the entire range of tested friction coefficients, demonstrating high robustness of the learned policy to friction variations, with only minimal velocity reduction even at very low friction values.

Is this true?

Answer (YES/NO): NO